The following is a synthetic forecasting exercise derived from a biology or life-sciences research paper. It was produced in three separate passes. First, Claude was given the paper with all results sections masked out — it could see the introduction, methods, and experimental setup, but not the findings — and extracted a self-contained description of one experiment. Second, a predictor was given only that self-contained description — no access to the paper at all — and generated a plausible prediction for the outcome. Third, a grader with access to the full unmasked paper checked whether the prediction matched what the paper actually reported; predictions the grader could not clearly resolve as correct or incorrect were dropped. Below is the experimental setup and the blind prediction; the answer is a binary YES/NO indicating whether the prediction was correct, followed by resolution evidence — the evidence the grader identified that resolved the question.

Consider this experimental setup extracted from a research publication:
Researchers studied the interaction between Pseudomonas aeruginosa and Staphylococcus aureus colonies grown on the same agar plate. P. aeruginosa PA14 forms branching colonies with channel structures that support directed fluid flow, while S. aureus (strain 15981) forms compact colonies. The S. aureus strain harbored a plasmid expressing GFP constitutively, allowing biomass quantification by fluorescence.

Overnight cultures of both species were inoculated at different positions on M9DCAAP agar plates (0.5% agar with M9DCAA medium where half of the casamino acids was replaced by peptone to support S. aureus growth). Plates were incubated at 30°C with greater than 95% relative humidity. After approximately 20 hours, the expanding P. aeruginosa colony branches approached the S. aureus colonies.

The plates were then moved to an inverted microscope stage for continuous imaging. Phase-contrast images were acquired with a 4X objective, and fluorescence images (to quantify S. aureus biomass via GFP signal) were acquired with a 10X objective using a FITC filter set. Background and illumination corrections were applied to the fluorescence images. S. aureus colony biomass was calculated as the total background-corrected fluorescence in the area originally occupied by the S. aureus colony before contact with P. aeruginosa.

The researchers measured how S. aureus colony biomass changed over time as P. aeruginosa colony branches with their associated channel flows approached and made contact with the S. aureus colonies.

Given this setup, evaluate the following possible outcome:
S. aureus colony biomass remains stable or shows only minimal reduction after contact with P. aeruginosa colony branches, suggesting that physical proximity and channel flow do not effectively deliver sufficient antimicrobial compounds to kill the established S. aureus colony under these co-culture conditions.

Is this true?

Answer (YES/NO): NO